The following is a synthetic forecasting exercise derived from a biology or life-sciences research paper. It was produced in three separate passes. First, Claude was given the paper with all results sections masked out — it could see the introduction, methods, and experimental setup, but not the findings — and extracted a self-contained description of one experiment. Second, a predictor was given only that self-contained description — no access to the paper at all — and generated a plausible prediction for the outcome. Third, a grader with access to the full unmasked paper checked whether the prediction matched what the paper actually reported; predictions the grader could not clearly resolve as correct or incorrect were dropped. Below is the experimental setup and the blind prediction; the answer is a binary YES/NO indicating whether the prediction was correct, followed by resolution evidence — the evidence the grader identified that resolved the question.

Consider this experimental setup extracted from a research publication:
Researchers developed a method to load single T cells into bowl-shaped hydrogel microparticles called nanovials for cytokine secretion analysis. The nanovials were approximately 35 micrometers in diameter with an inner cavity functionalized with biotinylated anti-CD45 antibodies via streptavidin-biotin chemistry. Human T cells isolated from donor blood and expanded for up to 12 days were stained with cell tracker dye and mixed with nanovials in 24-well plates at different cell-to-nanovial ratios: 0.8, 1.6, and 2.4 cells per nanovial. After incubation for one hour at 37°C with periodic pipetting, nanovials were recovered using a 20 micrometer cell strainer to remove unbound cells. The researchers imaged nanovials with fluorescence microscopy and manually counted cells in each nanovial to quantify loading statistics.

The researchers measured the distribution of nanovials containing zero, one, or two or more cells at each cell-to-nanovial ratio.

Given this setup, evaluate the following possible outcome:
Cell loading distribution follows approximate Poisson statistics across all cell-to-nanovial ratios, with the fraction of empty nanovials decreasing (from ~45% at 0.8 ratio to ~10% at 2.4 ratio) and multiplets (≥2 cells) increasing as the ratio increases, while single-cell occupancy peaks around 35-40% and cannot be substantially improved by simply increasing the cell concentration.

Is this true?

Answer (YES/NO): NO